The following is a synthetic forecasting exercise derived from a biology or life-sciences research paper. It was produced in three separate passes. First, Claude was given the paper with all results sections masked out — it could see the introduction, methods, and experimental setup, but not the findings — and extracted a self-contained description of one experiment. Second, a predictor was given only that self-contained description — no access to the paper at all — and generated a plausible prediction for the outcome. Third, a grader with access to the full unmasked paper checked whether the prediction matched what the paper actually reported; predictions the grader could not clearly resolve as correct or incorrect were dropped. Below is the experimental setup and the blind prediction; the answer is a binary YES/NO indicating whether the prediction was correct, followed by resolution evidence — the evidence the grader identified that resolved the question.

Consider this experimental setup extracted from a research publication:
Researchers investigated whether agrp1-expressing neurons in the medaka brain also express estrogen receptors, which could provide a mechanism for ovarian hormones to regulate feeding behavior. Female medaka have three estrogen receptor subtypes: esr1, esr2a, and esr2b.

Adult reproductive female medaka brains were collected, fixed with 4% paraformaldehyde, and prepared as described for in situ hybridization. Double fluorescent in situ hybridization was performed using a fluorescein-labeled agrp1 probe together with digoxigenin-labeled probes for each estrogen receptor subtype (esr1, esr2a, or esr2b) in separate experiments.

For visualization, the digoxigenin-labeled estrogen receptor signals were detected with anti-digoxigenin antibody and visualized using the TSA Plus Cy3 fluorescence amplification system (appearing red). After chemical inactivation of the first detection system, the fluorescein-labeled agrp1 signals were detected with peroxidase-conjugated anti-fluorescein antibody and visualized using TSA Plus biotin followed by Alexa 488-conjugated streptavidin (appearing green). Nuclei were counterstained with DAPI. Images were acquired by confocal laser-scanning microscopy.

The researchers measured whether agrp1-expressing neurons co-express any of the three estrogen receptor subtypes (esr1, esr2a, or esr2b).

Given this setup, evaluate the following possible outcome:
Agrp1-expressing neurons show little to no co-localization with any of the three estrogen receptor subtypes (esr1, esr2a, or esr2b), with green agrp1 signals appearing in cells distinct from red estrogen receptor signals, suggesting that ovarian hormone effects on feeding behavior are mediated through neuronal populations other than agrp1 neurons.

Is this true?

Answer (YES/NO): NO